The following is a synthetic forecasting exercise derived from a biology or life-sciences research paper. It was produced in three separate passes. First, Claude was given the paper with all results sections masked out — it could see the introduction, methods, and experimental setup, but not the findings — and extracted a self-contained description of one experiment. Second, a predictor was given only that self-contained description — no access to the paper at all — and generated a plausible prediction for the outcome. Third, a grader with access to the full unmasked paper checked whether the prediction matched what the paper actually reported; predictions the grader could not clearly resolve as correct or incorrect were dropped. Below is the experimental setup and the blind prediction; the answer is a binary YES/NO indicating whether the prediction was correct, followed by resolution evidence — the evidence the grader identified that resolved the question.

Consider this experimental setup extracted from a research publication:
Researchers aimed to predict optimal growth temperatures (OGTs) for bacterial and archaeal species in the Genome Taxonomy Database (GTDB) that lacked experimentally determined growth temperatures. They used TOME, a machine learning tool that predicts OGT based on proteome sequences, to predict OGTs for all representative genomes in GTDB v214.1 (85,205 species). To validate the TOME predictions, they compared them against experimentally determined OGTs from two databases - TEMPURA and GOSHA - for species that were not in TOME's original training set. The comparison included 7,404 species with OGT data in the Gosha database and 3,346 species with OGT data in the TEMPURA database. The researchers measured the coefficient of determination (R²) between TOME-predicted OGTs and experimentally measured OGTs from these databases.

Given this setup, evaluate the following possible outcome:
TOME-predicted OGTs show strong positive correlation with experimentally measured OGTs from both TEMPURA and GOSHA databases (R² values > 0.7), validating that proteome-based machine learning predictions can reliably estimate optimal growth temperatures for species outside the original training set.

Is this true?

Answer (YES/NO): YES